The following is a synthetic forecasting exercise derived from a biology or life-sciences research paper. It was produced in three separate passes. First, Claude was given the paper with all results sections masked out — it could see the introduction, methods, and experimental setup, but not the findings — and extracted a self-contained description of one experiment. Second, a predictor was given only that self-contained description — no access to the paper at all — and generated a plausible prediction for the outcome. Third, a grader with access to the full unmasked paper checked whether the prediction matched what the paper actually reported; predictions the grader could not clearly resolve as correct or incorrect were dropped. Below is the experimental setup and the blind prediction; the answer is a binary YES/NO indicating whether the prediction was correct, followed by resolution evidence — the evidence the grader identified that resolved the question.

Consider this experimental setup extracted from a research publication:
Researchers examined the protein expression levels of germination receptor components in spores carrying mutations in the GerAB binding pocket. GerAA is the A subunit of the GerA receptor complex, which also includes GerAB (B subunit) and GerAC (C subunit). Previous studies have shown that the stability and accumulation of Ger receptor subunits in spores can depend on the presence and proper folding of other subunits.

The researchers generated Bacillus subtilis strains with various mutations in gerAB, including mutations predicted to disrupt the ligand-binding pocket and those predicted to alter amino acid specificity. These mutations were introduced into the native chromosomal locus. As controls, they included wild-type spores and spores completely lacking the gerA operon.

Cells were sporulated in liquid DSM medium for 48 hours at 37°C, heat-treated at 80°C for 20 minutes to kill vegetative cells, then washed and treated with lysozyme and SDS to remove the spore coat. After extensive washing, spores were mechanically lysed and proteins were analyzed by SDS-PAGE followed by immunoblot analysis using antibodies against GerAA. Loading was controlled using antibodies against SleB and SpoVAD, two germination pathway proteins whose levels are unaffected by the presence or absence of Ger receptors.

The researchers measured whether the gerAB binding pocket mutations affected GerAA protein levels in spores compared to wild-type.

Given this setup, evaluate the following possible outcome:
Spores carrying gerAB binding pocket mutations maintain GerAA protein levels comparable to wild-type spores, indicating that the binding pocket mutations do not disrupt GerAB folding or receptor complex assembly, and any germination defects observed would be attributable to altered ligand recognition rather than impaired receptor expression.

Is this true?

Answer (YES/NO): NO